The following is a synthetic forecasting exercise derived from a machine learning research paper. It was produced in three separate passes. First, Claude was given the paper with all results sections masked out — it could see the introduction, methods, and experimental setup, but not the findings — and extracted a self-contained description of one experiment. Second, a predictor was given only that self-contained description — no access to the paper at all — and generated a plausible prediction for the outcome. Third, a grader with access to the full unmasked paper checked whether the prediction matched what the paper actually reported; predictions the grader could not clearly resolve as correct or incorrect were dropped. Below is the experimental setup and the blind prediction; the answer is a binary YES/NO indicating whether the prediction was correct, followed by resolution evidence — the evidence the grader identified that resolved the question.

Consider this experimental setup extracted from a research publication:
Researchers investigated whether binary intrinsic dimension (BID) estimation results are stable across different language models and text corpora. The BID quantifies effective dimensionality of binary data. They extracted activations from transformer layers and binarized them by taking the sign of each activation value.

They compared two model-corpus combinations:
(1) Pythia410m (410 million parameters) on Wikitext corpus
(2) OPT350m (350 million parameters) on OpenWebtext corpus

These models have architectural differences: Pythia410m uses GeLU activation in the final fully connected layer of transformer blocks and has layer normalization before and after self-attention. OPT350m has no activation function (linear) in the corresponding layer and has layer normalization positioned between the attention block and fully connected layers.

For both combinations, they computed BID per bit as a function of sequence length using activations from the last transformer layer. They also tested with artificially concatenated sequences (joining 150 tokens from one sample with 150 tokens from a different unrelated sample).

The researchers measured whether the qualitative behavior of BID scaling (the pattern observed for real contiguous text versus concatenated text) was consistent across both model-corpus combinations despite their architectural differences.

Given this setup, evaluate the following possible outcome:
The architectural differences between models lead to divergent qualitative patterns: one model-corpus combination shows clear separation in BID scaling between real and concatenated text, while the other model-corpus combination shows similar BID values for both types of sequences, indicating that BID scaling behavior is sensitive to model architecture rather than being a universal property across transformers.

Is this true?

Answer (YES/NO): NO